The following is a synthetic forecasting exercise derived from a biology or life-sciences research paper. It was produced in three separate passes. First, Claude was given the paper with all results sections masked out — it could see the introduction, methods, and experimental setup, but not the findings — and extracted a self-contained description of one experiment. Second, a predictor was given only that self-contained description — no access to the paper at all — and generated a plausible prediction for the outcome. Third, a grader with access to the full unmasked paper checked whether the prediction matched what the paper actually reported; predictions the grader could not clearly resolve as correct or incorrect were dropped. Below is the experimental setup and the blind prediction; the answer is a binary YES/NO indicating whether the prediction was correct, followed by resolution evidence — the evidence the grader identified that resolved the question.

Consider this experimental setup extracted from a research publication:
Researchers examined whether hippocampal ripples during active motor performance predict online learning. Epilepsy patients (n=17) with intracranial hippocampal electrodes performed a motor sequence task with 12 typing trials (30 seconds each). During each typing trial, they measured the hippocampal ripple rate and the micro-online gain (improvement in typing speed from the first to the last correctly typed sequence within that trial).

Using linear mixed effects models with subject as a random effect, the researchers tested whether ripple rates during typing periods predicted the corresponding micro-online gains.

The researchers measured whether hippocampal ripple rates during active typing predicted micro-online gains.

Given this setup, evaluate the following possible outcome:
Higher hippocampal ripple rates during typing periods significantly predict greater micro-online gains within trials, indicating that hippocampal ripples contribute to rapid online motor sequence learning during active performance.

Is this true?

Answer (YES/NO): NO